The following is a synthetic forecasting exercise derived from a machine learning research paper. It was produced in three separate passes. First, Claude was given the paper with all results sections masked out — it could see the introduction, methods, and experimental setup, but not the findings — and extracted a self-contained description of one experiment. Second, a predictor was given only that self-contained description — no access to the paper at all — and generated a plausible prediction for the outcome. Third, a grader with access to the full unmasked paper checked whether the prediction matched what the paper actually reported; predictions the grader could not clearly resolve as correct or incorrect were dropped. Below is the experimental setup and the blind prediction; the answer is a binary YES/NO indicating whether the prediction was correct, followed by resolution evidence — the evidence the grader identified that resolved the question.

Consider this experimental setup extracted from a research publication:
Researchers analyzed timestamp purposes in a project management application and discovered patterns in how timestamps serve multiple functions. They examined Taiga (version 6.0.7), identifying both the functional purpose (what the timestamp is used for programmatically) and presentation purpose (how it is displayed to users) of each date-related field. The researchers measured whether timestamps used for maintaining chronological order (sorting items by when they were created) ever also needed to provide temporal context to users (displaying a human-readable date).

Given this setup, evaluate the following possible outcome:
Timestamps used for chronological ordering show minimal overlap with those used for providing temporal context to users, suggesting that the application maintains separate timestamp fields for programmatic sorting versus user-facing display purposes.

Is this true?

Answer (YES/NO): NO